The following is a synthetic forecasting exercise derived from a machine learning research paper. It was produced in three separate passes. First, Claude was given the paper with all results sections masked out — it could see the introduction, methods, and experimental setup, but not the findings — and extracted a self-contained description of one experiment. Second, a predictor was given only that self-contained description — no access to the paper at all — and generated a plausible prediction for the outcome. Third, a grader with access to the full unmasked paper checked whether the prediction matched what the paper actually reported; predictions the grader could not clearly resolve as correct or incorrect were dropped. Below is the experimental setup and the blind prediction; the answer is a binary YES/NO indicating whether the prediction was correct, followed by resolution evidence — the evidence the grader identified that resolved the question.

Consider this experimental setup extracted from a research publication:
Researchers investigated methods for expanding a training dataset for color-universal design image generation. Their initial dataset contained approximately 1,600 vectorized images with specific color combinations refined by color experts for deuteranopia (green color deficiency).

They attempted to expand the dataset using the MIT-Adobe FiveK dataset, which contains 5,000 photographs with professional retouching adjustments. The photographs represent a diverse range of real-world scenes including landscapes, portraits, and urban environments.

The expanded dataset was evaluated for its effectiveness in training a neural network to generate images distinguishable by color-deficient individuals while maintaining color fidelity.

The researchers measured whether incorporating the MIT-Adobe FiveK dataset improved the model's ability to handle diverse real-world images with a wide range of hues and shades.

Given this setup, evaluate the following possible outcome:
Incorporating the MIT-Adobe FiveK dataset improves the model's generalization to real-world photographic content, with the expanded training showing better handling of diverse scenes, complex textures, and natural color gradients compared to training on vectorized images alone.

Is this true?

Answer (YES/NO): NO